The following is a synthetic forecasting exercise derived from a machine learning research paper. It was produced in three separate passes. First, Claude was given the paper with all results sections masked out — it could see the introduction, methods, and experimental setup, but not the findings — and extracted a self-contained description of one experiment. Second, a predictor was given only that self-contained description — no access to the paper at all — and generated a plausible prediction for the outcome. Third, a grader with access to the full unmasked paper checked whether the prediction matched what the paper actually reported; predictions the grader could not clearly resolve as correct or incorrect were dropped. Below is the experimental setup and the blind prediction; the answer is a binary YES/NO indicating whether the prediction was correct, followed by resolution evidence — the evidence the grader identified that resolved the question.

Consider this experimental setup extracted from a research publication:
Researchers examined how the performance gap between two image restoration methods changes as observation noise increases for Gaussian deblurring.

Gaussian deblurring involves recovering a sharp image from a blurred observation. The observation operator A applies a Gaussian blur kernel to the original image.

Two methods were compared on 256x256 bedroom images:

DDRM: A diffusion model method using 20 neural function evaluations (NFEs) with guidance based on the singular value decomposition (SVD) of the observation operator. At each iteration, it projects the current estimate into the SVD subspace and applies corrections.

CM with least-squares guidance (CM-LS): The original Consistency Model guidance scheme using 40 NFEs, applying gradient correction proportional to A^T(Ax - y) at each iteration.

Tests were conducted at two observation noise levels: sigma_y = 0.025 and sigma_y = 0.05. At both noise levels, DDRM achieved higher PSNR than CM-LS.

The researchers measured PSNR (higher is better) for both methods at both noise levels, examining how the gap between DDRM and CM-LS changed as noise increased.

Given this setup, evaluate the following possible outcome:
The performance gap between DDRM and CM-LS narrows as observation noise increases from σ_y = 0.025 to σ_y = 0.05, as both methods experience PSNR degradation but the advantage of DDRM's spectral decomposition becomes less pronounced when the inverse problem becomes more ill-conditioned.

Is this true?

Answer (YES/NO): NO